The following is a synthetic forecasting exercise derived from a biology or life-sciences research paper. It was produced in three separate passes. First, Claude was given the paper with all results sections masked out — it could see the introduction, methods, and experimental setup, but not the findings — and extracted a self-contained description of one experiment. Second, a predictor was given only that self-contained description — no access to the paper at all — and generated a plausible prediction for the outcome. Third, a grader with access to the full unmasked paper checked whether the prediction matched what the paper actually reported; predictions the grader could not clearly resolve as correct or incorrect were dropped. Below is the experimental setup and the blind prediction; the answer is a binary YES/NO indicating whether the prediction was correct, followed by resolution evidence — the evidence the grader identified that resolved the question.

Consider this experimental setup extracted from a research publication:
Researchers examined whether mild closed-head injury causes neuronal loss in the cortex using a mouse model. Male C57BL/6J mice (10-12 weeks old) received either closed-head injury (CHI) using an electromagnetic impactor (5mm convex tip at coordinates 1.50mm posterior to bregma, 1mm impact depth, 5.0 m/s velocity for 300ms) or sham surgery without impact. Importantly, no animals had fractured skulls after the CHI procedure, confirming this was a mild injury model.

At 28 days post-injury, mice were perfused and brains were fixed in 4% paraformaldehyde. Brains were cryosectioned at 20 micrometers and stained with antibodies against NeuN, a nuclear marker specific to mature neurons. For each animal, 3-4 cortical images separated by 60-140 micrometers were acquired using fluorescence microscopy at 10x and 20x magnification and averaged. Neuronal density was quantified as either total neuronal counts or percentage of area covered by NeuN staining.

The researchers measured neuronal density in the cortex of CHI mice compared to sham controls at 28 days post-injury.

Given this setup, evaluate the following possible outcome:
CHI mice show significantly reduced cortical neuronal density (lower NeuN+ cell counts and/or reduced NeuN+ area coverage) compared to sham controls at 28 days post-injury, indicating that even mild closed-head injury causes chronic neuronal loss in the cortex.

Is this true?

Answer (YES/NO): NO